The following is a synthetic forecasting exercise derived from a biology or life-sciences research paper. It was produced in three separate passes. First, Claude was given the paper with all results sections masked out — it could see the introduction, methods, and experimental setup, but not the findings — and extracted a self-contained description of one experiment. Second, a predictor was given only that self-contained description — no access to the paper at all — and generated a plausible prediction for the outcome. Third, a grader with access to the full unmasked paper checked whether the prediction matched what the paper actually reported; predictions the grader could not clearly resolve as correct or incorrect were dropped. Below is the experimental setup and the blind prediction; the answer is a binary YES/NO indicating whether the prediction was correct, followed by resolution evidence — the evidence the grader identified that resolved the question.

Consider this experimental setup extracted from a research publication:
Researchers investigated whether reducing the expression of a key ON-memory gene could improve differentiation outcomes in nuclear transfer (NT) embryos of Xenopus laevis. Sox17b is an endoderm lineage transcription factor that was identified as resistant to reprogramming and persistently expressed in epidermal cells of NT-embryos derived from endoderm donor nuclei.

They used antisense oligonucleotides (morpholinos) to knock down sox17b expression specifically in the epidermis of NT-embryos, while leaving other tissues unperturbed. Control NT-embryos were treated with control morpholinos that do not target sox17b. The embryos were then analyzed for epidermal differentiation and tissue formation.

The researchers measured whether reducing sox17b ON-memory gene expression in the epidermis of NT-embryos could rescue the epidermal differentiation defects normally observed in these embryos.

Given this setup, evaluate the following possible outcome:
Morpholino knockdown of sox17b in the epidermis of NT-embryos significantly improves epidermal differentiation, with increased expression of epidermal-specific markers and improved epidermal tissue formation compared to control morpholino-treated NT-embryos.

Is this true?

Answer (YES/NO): YES